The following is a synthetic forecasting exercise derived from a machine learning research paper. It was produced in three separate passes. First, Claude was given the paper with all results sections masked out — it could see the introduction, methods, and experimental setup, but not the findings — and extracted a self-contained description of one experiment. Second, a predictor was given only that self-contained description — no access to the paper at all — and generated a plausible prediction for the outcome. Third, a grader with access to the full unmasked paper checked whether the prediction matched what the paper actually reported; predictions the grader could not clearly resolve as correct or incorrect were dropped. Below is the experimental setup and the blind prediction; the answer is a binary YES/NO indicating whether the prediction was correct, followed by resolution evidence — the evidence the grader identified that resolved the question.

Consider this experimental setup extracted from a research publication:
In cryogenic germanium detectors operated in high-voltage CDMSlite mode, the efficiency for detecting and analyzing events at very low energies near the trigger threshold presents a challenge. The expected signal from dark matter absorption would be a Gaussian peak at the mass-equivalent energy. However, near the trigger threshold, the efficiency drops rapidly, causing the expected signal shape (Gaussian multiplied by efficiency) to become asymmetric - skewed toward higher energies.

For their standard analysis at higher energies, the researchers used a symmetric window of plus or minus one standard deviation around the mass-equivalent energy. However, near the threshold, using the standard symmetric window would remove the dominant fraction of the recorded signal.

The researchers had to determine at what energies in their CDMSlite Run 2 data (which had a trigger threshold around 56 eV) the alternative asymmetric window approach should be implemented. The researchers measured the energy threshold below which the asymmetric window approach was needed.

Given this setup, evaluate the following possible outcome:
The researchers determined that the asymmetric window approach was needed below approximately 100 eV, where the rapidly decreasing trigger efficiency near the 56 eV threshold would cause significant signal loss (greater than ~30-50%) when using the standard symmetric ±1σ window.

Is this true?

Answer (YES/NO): YES